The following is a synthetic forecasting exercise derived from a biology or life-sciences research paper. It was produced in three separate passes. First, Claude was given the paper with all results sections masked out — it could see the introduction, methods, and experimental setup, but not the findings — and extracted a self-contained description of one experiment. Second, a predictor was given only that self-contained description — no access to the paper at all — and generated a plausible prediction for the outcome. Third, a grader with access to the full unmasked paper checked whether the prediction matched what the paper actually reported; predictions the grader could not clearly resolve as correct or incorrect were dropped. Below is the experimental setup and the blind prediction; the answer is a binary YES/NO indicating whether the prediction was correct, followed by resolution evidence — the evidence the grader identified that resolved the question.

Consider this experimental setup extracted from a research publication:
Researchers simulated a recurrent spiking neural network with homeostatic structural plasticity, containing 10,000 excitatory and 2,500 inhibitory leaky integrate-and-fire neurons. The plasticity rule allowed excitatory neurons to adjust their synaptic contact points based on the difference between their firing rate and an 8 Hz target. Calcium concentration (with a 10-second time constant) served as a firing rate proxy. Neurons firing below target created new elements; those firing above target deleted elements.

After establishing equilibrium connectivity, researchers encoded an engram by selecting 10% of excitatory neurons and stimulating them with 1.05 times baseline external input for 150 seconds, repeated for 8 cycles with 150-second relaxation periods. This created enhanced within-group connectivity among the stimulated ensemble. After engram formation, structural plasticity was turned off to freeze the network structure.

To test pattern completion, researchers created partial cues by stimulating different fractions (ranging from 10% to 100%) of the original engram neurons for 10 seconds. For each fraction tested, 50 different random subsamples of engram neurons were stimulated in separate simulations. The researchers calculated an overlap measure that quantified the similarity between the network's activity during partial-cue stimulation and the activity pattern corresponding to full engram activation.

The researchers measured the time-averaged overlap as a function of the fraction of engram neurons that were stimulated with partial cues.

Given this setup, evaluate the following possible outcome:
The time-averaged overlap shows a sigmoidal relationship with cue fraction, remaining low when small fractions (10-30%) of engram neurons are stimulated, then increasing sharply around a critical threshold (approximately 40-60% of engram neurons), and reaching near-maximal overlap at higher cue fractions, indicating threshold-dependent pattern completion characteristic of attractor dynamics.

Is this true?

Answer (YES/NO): NO